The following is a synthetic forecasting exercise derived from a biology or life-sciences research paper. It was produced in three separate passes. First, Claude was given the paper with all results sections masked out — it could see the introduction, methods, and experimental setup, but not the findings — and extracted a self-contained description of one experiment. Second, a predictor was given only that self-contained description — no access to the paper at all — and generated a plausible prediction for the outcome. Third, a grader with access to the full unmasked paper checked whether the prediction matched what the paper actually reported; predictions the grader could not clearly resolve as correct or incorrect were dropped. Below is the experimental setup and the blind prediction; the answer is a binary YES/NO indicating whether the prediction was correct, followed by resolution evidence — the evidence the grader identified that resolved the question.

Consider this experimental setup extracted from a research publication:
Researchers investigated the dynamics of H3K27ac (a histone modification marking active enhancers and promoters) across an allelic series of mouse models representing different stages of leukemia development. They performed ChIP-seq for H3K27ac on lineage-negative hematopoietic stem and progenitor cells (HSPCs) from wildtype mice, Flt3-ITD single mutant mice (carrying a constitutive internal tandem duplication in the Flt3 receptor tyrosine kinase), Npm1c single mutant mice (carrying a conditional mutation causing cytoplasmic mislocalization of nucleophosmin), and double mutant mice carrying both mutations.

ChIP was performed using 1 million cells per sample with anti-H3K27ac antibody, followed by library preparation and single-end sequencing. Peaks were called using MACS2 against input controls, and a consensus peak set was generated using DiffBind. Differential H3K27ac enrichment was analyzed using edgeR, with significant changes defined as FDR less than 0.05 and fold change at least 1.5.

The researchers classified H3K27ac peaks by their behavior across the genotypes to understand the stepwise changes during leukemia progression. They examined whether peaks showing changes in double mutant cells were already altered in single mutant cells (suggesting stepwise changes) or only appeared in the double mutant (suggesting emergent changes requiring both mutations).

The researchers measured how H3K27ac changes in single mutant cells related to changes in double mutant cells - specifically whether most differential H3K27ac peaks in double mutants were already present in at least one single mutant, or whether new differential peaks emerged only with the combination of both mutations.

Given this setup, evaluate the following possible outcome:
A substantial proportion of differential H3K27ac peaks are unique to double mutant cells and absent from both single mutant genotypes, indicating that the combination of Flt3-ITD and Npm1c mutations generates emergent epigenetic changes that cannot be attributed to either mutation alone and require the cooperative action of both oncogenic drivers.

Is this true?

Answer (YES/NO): NO